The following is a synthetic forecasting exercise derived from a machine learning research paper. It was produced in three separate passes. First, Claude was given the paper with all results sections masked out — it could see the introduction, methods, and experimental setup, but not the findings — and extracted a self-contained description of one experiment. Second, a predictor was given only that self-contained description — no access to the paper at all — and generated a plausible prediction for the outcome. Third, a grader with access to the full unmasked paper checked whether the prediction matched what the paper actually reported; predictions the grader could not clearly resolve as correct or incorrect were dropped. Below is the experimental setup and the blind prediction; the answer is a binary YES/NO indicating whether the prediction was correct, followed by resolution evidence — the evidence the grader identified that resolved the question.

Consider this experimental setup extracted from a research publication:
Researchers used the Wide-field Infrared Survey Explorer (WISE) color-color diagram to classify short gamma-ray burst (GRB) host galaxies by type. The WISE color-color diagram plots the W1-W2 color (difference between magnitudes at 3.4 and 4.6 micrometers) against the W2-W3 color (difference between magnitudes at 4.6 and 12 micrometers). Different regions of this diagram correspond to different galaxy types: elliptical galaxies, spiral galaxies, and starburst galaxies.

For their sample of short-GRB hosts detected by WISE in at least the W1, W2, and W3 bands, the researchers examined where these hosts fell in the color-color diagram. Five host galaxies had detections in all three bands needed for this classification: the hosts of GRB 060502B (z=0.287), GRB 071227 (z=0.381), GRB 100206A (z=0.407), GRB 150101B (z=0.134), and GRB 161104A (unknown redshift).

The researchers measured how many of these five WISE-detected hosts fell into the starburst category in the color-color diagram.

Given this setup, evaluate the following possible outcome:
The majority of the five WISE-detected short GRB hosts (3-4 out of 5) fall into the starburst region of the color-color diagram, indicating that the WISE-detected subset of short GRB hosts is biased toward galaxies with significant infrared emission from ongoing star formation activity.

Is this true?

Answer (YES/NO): NO